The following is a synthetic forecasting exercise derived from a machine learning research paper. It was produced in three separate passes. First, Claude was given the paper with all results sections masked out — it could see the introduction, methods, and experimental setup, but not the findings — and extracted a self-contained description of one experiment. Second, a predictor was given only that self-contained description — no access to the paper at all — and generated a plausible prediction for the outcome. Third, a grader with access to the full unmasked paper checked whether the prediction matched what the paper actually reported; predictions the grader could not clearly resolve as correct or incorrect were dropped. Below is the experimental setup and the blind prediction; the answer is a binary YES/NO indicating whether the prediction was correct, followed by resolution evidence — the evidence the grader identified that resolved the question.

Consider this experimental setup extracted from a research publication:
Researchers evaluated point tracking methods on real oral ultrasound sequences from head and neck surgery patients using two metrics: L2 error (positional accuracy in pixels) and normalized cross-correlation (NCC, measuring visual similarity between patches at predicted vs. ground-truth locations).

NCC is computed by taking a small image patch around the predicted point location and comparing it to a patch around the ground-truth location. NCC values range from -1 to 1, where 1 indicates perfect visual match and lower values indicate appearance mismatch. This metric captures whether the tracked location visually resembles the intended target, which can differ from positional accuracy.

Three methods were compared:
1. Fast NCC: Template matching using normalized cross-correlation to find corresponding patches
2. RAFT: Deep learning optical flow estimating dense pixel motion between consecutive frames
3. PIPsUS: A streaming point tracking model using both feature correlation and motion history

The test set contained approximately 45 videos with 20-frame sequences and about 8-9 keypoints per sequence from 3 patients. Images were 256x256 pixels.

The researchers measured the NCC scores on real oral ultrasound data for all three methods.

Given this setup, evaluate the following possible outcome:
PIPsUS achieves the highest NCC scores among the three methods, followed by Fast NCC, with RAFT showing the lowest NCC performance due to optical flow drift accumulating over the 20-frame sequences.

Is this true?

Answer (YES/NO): YES